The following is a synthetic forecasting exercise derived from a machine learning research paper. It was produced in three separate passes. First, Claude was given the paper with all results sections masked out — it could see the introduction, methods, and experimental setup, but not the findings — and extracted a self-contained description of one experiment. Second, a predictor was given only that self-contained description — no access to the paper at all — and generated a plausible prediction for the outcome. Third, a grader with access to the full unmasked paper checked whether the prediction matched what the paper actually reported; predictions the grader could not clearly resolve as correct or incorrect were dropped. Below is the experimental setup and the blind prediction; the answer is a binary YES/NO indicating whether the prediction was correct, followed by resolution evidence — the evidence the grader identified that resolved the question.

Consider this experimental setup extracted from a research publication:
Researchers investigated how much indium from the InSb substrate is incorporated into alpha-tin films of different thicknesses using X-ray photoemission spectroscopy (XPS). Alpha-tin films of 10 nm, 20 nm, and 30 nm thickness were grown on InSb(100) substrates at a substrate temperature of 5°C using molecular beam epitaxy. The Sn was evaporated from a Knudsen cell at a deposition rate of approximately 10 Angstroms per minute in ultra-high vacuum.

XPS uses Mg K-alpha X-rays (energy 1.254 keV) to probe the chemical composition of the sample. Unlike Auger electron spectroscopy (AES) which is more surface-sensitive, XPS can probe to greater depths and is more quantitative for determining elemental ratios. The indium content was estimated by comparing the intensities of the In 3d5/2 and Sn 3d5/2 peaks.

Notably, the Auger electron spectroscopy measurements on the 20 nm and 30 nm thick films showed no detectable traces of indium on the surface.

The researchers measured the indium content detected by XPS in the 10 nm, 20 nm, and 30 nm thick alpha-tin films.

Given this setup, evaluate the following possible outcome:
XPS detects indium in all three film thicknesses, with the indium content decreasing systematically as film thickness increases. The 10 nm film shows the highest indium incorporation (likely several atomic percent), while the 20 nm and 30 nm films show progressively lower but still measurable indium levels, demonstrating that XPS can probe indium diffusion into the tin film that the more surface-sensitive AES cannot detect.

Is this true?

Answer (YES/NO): YES